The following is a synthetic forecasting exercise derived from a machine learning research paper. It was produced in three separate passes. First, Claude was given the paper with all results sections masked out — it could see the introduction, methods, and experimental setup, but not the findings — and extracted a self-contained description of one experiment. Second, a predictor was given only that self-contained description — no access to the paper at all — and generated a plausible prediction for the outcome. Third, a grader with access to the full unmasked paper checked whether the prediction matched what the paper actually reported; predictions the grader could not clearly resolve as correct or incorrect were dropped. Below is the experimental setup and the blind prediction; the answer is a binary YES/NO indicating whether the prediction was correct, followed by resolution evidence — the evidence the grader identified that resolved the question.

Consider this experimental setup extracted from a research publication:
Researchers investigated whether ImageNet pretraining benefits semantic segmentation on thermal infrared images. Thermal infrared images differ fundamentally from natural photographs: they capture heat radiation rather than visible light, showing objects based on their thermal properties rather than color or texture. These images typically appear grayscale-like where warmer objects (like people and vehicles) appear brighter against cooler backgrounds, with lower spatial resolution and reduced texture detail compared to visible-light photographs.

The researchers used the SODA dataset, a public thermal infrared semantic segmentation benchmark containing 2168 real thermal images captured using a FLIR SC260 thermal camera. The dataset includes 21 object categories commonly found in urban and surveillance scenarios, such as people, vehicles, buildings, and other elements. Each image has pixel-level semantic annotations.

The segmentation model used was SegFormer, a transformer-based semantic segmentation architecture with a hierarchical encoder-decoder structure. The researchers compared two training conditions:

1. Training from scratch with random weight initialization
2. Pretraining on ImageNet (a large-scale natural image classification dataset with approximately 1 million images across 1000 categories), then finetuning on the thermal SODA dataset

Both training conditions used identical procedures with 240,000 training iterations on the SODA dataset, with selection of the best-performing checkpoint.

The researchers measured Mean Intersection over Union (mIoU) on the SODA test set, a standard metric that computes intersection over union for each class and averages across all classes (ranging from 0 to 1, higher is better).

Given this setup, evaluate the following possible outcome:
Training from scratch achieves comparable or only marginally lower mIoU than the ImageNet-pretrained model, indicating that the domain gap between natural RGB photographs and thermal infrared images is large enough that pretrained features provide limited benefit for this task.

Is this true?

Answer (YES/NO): NO